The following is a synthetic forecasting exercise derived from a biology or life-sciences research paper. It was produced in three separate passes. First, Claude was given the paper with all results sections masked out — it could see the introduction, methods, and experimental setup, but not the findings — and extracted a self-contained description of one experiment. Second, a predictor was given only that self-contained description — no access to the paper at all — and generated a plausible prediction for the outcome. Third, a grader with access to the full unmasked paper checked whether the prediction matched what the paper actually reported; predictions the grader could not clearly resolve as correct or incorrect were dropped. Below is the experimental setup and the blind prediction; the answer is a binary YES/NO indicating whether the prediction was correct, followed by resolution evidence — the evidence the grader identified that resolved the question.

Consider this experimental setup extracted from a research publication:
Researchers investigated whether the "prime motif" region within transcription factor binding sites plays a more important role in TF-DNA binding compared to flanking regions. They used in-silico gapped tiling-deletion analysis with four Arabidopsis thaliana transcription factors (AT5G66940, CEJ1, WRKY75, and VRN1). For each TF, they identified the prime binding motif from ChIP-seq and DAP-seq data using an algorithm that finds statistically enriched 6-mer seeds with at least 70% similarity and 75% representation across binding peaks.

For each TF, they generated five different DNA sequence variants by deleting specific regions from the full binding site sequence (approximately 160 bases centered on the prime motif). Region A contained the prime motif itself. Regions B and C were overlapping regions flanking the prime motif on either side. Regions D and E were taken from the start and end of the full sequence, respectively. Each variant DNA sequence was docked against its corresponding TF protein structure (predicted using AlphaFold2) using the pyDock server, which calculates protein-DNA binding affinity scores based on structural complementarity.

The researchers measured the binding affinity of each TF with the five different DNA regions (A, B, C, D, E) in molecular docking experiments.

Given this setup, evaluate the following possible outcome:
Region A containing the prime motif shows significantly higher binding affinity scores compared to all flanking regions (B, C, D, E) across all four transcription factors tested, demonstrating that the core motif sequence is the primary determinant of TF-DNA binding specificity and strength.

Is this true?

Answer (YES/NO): YES